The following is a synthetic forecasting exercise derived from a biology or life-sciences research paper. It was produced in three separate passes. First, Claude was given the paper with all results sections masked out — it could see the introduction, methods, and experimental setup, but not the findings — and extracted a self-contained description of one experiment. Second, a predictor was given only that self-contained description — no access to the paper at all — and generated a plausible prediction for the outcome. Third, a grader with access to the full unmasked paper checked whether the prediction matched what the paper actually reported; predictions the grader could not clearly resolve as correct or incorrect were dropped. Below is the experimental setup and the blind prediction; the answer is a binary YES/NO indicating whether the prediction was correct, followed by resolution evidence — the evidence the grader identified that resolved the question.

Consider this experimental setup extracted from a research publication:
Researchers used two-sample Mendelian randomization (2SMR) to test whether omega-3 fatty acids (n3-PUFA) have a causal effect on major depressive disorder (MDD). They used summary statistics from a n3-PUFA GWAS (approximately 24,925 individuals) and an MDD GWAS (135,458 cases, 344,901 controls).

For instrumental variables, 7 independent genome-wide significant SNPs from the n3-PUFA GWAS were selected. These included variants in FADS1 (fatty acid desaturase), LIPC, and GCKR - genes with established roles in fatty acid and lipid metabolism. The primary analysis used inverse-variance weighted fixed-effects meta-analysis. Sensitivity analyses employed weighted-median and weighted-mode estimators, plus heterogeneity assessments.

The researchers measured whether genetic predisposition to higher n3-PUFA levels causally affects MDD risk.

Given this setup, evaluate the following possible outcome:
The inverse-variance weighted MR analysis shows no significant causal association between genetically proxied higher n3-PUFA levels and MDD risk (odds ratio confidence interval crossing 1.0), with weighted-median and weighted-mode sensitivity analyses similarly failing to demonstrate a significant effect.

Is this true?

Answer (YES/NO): YES